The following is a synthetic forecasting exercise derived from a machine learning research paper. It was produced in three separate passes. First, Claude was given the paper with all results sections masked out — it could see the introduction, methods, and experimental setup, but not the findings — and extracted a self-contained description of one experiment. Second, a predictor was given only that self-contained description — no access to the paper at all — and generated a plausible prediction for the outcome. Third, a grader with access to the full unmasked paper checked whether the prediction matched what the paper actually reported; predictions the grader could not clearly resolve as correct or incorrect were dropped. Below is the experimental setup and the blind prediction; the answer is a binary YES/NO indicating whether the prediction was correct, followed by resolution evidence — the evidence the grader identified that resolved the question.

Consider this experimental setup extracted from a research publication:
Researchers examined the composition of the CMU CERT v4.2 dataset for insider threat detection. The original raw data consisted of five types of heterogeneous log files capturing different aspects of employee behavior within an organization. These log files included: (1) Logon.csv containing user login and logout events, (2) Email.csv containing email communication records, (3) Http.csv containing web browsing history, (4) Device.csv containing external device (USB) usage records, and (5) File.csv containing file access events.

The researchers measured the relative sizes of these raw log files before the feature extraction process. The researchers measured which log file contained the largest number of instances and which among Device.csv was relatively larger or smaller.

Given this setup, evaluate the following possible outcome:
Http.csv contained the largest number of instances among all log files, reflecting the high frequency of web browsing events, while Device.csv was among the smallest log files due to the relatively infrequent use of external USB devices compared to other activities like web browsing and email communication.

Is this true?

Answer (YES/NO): NO